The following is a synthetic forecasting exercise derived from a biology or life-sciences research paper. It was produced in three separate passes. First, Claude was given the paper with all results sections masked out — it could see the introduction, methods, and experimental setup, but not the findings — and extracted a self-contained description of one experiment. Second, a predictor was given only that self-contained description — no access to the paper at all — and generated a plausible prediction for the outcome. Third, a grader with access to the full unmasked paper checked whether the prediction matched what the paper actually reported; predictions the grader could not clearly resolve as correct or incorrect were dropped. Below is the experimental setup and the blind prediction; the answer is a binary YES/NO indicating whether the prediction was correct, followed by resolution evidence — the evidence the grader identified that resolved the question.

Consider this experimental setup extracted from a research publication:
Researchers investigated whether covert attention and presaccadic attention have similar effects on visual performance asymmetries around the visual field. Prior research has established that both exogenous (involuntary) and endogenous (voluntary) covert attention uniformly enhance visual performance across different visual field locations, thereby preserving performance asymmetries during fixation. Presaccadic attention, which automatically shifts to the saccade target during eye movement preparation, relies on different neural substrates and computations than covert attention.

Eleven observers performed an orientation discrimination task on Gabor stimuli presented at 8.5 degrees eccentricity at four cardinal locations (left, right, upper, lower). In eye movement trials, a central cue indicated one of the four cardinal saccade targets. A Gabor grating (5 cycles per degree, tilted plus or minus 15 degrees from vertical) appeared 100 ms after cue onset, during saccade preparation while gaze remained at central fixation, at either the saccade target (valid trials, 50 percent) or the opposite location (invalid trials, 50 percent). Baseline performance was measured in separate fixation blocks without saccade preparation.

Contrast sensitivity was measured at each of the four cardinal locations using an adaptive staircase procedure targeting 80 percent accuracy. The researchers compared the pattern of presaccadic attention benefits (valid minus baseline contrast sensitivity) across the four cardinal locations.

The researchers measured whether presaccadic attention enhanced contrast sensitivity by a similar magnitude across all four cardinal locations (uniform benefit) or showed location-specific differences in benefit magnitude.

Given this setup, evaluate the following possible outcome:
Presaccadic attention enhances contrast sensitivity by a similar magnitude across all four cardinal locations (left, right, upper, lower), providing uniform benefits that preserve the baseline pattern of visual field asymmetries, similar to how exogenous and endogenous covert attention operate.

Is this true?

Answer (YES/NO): NO